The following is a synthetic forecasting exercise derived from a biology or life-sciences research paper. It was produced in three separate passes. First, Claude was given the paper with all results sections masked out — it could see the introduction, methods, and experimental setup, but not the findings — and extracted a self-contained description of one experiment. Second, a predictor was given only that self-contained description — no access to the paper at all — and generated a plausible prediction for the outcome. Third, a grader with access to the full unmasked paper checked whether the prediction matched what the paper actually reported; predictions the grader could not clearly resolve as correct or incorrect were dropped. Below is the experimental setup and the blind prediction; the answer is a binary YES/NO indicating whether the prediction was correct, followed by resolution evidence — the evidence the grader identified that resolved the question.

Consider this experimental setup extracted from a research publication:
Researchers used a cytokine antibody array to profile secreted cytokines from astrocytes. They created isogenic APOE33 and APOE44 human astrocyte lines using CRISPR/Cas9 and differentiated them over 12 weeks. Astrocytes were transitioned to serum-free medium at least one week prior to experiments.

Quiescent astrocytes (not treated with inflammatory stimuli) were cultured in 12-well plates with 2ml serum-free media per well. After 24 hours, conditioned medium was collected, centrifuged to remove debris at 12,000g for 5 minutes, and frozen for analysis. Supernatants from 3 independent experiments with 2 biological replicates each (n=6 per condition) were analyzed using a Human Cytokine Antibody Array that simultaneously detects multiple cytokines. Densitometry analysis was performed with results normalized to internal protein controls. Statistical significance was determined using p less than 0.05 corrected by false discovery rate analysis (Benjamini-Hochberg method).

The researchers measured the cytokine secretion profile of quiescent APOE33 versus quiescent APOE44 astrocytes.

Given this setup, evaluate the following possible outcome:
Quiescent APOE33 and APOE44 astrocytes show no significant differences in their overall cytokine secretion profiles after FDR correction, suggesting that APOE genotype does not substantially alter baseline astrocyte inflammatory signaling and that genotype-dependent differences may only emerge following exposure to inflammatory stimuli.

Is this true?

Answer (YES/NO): NO